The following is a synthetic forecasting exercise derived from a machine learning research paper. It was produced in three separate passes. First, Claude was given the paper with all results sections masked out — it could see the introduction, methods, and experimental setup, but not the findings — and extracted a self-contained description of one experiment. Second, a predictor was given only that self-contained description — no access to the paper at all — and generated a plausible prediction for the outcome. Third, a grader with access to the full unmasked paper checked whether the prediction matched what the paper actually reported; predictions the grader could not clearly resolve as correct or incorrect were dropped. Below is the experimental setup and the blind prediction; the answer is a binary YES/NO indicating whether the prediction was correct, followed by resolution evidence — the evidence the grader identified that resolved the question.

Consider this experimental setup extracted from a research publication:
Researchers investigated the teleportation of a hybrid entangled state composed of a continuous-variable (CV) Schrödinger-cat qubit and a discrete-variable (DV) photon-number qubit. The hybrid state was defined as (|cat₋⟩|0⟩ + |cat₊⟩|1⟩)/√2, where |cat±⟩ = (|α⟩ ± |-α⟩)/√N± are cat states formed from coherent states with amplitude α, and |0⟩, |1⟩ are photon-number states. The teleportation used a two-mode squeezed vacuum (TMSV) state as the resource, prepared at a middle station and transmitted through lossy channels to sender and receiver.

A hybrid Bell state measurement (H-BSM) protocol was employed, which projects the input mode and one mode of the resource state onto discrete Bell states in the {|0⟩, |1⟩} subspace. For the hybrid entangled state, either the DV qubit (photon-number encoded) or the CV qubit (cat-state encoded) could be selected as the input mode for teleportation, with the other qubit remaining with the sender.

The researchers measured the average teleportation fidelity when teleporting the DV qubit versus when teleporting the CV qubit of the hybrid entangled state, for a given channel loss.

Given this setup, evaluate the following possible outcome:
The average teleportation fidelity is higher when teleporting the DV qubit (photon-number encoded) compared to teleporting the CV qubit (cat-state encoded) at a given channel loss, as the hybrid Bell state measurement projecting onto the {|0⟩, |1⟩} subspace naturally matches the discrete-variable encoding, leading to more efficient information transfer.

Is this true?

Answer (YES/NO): YES